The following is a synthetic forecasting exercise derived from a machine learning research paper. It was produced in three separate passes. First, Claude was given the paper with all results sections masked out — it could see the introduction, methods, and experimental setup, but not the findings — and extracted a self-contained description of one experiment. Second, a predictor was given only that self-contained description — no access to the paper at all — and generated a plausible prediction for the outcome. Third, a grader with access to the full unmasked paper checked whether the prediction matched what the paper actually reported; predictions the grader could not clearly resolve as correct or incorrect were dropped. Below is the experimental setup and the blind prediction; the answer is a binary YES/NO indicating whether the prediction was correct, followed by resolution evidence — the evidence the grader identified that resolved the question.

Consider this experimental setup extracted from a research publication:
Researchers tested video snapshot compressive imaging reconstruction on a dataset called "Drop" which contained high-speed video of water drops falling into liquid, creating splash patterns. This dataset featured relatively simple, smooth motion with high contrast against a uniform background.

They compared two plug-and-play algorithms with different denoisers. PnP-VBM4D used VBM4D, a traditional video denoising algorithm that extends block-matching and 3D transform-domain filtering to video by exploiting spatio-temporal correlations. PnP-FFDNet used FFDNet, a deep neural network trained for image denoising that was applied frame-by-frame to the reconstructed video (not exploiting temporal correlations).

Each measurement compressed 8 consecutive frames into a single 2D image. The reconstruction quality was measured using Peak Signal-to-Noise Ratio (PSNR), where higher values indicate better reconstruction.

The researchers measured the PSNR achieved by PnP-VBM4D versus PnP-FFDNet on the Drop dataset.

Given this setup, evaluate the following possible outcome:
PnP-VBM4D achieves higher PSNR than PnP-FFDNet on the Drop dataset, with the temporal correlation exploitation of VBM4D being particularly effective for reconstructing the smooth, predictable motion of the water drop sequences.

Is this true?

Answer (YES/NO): NO